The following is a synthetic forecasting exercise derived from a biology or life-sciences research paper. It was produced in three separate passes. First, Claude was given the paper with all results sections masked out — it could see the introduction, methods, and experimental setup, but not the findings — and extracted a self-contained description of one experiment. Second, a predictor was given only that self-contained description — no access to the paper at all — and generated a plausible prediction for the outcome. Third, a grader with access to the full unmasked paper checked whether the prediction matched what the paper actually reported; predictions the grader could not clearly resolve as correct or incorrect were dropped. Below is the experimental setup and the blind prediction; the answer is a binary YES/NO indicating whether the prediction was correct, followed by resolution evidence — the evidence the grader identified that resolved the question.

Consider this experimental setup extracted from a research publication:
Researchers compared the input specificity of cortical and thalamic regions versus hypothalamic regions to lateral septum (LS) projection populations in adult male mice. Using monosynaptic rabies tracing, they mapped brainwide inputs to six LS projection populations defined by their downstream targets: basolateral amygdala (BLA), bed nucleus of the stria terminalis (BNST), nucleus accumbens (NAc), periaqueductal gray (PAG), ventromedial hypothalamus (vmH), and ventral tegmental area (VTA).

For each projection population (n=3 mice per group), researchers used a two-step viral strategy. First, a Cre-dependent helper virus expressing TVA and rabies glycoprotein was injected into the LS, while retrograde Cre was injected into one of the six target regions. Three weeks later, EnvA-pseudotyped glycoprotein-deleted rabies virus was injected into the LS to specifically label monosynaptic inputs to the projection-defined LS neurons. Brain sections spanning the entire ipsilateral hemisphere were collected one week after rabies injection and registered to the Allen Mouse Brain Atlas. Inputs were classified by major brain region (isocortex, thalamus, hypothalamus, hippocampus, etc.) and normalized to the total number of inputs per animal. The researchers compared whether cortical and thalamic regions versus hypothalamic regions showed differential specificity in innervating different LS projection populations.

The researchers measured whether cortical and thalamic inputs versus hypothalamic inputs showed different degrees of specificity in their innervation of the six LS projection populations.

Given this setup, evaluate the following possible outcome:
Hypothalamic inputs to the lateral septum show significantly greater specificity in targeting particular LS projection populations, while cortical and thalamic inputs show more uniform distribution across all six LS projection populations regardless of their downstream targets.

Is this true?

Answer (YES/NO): NO